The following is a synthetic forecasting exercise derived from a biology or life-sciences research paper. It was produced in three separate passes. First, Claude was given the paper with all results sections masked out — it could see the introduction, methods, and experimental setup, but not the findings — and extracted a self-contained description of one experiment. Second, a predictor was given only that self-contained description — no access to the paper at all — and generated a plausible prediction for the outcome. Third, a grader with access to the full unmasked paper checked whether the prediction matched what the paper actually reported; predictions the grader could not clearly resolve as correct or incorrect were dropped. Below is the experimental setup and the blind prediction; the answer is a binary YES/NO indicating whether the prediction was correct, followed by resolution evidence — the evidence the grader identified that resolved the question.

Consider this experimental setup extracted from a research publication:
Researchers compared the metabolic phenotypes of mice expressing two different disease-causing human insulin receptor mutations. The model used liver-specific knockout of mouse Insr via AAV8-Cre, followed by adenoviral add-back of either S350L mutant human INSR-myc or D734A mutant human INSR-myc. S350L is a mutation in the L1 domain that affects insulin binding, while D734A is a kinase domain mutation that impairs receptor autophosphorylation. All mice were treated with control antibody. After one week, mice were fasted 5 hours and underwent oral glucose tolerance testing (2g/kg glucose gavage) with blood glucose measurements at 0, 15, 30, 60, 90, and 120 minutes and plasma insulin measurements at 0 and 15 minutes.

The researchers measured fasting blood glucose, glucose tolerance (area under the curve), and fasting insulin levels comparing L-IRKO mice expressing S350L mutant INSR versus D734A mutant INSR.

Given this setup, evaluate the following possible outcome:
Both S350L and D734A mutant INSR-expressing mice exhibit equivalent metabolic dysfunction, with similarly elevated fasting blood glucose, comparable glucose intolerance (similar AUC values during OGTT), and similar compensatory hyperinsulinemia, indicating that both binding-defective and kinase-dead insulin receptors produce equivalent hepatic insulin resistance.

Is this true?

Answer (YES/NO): NO